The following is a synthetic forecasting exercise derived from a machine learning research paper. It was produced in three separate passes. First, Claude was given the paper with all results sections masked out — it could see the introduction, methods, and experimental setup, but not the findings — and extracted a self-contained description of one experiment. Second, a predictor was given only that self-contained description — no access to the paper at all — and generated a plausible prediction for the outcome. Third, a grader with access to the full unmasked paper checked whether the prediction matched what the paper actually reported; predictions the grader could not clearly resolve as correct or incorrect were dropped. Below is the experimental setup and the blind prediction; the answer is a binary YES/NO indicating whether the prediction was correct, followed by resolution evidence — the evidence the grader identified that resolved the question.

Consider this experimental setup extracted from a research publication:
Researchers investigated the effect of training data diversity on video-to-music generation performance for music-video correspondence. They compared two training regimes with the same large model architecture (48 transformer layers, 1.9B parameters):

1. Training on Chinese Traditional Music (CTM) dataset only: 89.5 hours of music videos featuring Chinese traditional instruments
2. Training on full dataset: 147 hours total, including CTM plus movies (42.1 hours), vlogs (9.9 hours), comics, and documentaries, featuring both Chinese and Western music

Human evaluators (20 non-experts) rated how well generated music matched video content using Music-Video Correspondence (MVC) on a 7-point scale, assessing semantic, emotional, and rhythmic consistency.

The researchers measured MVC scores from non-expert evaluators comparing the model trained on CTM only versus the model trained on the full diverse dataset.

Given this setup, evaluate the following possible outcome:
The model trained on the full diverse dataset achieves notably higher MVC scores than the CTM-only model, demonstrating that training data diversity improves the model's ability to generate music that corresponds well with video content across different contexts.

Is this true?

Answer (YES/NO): YES